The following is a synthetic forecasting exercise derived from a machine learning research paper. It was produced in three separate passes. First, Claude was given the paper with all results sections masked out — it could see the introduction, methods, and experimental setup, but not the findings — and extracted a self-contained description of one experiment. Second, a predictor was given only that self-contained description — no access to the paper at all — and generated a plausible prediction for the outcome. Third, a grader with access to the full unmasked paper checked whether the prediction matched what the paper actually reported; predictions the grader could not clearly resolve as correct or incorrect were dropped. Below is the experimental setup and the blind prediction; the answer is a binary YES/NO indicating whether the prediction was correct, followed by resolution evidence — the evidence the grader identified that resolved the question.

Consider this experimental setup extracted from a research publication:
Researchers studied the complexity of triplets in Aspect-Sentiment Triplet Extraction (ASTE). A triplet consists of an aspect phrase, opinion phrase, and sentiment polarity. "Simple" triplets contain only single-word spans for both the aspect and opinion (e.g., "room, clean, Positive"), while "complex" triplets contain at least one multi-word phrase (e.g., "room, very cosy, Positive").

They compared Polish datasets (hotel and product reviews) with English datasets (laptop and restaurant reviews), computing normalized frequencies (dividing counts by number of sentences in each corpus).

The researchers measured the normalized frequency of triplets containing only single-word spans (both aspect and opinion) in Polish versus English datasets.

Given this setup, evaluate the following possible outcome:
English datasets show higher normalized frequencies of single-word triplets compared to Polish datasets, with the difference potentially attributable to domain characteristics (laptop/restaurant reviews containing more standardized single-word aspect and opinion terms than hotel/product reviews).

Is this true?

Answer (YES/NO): NO